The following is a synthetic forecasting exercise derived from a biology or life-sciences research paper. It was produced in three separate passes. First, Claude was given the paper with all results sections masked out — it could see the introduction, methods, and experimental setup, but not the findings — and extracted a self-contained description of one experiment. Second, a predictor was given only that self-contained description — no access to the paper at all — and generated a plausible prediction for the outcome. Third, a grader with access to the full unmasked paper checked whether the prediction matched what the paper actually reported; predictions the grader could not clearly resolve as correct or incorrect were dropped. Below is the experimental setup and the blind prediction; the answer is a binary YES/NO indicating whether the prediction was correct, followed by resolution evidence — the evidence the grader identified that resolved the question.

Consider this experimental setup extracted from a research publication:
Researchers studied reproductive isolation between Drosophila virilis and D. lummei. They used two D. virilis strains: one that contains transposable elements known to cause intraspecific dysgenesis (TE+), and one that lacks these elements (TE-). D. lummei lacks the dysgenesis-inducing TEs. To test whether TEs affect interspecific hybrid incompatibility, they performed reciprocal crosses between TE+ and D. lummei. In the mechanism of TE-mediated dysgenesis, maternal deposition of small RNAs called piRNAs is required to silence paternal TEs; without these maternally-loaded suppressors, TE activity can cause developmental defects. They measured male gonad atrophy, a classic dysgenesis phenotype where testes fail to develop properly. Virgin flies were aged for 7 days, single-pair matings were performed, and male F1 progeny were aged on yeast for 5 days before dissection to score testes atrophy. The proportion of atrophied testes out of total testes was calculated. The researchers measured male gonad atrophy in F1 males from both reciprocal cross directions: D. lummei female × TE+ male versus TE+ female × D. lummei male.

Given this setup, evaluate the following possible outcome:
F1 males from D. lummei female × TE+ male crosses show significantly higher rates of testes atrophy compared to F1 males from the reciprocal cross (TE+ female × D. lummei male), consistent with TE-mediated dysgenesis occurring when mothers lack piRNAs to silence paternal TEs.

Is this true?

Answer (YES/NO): NO